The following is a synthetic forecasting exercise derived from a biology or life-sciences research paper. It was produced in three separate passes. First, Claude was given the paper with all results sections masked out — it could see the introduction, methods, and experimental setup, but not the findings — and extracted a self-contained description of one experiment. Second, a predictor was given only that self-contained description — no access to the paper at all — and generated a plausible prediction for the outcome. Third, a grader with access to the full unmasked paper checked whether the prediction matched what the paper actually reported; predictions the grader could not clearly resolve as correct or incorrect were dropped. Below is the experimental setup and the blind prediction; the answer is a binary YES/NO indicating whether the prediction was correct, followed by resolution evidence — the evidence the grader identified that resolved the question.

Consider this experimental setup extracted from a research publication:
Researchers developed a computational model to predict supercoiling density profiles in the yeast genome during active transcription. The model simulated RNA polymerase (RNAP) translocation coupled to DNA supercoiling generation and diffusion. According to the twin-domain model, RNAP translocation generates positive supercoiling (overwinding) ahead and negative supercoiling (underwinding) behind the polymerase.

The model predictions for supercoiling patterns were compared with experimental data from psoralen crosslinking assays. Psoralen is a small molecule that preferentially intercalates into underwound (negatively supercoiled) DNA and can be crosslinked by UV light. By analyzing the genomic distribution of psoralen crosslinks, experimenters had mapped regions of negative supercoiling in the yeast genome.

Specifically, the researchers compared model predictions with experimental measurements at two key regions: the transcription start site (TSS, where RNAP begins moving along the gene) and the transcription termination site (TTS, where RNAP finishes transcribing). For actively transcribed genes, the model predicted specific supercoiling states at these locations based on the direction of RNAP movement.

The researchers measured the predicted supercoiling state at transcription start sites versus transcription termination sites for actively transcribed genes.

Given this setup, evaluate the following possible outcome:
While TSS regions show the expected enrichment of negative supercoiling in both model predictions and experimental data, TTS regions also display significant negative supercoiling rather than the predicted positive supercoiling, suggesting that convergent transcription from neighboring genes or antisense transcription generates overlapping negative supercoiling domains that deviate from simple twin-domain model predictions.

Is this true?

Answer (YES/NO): NO